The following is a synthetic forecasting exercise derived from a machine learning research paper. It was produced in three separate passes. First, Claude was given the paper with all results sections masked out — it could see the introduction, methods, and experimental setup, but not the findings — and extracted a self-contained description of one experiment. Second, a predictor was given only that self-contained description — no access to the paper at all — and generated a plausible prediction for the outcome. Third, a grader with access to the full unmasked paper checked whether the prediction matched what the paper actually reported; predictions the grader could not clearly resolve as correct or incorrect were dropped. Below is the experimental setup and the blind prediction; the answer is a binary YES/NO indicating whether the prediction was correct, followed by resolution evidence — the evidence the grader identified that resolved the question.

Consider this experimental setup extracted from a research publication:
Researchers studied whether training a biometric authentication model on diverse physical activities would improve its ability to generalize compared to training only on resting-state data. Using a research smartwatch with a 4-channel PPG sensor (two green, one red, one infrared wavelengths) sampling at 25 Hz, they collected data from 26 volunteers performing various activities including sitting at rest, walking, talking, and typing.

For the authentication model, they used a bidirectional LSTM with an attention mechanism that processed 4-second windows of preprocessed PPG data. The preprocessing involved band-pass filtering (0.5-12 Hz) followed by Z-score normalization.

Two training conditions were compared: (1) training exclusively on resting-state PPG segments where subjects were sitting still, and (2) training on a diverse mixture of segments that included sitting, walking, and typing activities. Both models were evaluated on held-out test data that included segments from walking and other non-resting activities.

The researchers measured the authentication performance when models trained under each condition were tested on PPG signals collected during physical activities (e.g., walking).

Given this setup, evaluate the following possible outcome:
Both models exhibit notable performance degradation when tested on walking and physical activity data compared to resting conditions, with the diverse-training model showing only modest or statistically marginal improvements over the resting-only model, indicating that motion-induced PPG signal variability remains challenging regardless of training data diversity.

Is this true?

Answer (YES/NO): NO